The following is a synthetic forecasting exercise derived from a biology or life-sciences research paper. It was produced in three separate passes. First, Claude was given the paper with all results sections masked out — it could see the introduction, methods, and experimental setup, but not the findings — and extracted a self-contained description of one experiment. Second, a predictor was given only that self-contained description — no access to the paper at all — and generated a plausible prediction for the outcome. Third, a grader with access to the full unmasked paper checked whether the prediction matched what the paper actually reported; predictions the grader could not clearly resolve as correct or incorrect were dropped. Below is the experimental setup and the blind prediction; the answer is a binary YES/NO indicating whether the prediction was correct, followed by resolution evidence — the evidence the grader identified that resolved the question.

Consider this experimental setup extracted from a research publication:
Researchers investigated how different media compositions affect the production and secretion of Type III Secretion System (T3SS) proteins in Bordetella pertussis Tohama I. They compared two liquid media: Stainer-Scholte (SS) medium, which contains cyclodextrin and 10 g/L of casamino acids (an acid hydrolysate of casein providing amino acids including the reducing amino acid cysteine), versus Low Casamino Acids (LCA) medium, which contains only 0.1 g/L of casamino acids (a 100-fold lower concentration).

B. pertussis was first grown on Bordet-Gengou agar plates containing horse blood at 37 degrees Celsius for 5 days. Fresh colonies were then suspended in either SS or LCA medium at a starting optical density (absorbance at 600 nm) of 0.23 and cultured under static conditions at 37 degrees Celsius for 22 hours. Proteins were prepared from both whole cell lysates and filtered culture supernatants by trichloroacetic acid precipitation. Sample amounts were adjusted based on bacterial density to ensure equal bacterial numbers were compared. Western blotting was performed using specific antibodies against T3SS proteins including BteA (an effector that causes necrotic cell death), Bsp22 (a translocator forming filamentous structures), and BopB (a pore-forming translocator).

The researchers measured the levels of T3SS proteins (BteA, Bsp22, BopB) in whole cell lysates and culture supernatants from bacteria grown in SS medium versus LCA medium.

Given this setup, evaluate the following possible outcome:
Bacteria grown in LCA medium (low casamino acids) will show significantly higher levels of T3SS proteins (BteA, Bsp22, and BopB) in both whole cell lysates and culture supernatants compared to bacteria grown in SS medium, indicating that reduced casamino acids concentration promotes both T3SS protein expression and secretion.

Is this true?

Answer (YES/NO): NO